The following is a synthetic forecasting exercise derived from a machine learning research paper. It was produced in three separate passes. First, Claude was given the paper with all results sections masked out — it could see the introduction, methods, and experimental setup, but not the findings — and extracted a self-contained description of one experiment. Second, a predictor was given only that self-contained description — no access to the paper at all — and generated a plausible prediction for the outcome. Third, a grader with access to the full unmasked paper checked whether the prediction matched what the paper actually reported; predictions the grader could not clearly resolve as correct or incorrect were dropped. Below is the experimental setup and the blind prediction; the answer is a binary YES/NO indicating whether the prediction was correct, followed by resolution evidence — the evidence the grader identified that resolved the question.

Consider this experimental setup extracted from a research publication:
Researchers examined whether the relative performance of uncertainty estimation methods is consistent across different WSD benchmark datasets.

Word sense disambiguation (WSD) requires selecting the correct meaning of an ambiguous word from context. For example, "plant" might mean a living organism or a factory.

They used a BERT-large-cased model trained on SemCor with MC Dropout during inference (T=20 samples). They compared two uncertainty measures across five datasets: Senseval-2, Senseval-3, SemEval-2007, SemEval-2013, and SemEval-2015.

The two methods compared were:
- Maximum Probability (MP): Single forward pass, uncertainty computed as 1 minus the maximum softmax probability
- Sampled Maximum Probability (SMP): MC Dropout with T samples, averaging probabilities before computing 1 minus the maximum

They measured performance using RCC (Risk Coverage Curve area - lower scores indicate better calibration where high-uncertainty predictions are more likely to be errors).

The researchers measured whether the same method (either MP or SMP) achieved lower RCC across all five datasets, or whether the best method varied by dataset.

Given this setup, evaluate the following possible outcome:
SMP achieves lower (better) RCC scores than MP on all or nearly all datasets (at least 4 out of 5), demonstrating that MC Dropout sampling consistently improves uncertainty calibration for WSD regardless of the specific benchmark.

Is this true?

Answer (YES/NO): NO